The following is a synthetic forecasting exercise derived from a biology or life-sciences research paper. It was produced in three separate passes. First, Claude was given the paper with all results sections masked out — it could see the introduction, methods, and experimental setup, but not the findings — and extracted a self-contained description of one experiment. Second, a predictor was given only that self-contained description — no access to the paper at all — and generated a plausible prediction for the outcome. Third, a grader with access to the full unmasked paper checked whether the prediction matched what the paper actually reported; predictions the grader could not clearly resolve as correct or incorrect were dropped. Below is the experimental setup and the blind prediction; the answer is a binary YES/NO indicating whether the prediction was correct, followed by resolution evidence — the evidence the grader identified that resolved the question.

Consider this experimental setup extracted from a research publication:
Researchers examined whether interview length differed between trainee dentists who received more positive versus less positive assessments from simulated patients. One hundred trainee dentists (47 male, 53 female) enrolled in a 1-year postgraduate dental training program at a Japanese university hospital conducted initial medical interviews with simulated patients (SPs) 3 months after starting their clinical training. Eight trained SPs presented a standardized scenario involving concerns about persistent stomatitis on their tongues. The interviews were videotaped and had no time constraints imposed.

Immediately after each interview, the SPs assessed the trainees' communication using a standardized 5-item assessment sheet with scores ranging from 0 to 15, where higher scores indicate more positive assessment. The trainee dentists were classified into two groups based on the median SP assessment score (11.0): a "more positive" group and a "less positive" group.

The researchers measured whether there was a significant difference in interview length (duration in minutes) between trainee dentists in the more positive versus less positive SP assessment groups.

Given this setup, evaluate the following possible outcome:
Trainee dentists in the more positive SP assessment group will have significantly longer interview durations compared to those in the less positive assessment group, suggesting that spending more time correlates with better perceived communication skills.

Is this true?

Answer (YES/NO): YES